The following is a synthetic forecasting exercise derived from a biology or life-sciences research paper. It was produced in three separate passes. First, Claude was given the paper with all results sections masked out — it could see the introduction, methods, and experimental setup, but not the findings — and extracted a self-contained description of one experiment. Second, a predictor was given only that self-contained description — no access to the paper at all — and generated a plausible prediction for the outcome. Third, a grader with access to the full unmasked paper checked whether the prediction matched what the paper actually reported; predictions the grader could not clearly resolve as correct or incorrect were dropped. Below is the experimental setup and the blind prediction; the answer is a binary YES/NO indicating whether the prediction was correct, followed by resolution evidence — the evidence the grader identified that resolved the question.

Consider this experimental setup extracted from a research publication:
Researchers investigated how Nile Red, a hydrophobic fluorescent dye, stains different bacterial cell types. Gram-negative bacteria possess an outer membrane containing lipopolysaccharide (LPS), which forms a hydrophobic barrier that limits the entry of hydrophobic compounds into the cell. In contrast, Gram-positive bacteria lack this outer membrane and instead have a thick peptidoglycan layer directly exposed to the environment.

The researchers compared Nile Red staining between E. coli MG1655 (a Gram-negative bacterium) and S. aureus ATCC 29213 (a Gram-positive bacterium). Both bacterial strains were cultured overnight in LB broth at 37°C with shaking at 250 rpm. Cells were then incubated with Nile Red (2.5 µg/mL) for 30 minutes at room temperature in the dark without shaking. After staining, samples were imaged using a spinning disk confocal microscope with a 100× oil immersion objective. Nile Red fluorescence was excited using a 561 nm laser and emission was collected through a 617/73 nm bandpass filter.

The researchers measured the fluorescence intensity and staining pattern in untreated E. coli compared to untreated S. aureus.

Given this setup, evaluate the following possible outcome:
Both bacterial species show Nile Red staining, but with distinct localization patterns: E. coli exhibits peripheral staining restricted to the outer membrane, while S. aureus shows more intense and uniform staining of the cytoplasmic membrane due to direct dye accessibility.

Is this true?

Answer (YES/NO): NO